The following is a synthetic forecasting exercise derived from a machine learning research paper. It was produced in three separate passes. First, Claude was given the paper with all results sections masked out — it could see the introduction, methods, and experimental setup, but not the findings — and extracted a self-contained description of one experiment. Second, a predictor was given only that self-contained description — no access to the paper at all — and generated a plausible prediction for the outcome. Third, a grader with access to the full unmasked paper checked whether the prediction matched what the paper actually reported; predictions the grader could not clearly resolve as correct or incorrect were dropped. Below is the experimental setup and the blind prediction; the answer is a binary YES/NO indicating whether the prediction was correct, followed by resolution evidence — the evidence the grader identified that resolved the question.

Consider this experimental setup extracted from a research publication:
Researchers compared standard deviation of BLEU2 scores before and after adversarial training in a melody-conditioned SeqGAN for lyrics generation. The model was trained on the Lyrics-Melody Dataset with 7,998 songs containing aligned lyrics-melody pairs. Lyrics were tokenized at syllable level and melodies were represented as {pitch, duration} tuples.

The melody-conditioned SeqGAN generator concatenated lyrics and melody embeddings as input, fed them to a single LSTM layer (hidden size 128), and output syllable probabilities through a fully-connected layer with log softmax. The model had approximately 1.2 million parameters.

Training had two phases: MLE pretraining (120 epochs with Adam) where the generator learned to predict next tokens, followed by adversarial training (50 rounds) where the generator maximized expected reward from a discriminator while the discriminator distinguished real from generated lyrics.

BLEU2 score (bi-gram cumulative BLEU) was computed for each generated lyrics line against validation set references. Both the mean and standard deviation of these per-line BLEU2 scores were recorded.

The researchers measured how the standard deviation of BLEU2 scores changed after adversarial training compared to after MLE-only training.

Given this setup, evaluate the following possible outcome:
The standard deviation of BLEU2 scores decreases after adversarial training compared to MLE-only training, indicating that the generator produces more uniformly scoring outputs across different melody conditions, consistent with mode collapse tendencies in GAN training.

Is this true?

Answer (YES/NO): YES